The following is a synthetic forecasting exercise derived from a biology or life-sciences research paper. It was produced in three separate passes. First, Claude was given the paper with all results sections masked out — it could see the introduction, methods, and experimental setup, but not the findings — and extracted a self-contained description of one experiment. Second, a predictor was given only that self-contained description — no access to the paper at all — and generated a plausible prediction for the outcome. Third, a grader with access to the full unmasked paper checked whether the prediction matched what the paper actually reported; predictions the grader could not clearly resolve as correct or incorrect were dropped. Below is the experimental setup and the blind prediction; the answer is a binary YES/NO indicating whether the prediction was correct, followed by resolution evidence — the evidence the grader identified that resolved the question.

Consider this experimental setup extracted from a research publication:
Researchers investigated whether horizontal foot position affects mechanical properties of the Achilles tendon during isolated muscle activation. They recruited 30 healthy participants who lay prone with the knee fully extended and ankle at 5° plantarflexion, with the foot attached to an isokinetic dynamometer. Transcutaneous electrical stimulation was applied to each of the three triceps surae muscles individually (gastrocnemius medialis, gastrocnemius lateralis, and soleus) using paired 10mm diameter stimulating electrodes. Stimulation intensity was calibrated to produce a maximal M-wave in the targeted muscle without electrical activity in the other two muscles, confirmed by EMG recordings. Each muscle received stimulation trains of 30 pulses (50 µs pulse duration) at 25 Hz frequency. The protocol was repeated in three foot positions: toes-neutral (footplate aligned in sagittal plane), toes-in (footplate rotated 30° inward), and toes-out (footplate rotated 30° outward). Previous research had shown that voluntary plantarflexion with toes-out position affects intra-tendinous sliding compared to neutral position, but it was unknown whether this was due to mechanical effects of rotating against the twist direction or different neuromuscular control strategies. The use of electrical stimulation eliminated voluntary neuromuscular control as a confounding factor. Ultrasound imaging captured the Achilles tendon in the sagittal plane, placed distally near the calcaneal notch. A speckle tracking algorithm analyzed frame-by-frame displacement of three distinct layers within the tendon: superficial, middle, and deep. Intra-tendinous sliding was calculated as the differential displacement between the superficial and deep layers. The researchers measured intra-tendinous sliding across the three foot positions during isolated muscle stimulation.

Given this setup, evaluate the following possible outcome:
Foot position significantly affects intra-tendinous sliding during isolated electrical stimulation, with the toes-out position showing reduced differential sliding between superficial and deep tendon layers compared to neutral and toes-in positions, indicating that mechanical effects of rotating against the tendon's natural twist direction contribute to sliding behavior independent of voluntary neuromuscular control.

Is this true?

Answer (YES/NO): NO